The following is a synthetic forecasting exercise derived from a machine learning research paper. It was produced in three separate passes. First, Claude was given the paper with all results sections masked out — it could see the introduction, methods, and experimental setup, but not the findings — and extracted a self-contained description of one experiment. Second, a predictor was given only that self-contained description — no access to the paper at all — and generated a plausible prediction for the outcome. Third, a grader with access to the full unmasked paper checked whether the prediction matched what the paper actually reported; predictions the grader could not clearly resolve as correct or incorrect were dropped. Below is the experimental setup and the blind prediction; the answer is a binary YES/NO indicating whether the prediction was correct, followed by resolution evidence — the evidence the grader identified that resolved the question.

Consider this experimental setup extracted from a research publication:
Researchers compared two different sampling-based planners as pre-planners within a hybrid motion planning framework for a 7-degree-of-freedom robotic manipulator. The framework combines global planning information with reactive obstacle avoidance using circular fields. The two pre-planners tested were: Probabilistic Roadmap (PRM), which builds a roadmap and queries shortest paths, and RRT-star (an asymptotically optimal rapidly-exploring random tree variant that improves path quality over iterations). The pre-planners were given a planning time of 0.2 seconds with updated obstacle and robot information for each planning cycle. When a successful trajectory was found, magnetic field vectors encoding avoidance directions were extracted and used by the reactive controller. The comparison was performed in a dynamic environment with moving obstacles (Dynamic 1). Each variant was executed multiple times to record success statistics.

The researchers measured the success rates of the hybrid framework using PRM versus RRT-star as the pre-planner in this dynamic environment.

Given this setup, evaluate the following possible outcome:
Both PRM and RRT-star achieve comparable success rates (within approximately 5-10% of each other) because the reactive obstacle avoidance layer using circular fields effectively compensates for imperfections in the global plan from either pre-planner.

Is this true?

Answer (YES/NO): YES